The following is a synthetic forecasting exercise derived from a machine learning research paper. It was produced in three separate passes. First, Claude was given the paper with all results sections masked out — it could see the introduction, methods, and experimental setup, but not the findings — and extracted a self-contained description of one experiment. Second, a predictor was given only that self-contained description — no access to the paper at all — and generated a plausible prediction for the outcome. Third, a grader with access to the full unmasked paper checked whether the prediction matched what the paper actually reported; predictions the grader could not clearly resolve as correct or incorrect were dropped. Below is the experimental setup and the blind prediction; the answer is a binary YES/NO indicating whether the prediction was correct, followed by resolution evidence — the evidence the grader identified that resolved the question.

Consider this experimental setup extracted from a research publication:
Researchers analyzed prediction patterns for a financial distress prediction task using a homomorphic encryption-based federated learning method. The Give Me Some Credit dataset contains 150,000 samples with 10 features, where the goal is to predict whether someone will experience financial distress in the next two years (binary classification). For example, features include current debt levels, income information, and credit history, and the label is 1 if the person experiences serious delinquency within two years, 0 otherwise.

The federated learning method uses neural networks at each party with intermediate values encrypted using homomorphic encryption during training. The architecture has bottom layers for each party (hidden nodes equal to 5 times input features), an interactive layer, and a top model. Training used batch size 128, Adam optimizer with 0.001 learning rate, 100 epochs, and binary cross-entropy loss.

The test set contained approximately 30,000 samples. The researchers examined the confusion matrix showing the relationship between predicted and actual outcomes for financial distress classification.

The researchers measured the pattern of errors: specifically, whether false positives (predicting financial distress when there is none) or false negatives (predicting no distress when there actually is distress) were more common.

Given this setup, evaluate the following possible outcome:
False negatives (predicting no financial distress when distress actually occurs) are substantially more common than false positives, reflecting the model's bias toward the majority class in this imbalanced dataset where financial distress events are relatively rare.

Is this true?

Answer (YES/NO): YES